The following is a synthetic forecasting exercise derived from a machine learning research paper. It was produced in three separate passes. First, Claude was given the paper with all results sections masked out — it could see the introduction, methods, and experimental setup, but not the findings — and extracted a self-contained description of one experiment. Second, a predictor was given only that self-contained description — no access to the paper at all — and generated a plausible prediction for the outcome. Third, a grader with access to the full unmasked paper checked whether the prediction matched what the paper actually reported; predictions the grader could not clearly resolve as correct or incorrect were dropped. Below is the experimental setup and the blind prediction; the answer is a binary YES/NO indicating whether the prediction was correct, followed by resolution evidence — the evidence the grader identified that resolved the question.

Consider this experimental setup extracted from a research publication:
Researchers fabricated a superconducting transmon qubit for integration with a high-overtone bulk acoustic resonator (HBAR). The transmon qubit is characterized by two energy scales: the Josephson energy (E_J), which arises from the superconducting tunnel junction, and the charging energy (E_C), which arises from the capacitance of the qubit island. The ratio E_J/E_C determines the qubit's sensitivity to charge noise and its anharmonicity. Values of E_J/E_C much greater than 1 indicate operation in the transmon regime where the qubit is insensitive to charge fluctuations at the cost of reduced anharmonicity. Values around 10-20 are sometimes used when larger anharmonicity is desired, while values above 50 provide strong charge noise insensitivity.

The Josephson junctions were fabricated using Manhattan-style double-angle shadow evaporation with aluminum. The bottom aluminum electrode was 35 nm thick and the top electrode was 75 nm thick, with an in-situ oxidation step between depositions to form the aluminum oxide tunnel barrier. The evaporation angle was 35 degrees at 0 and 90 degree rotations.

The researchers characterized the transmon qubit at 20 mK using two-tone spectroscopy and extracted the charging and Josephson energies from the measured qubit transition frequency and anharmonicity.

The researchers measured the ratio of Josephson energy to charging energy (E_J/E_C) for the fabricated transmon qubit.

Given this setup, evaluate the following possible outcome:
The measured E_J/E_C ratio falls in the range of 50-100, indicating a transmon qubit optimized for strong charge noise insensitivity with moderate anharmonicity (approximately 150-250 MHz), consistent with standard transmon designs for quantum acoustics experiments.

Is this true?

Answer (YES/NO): NO